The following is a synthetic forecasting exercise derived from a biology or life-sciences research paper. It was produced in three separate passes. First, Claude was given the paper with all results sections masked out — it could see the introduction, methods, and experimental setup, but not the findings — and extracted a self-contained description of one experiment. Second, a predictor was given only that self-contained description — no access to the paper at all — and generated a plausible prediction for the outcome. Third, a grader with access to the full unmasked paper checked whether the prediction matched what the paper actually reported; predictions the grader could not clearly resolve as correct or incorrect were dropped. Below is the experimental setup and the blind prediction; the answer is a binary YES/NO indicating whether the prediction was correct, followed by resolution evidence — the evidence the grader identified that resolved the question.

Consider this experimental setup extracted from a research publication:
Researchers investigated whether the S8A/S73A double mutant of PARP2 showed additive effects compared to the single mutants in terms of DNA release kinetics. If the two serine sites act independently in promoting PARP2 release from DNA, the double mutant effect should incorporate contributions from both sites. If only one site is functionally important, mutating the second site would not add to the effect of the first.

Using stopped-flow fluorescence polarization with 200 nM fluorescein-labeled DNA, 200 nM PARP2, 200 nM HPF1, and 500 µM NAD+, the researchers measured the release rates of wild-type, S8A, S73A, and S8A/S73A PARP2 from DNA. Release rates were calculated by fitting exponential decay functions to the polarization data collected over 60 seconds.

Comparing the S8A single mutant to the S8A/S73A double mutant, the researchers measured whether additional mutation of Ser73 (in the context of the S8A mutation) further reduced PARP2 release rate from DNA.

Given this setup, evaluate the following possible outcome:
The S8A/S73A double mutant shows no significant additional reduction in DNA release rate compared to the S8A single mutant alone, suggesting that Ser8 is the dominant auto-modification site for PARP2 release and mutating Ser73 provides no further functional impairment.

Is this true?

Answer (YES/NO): NO